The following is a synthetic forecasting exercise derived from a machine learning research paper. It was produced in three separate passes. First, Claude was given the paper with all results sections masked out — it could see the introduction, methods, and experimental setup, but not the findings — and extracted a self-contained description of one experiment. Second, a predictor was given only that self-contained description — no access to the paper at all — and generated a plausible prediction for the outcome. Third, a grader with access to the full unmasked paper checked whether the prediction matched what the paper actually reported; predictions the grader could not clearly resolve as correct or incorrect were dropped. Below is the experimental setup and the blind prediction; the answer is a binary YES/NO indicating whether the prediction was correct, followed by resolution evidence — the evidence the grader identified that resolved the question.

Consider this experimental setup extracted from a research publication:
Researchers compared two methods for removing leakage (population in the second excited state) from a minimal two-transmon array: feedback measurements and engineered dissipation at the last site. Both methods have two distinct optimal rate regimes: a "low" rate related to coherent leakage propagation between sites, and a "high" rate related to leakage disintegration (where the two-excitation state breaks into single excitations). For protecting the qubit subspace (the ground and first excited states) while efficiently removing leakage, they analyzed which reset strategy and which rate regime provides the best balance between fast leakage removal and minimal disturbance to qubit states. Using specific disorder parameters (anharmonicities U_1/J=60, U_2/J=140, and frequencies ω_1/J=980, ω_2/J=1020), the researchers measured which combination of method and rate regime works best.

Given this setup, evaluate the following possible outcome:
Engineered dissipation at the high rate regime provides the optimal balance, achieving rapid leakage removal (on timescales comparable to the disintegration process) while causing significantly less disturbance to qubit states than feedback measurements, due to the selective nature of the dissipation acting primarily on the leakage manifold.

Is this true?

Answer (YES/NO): NO